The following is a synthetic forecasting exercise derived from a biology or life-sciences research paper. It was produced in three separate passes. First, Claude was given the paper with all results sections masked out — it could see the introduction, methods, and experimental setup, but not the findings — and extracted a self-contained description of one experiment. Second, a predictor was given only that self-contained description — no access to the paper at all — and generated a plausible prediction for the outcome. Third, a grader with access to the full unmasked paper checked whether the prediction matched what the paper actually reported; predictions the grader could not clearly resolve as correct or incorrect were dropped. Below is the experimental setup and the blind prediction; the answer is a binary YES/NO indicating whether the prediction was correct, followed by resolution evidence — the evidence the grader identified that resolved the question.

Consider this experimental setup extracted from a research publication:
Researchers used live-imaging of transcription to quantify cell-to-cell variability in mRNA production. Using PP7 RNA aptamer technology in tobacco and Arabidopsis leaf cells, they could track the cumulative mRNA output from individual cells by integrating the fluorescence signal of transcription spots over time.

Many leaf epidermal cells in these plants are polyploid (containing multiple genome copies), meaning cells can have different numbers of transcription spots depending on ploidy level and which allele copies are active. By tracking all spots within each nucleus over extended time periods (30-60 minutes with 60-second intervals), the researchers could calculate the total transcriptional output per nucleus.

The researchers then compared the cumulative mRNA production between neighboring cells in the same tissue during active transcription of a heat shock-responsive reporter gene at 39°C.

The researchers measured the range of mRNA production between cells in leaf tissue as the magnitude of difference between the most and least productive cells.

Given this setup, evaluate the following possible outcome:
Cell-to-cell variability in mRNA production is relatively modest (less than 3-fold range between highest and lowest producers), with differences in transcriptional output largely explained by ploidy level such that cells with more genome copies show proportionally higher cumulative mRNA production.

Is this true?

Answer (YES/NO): NO